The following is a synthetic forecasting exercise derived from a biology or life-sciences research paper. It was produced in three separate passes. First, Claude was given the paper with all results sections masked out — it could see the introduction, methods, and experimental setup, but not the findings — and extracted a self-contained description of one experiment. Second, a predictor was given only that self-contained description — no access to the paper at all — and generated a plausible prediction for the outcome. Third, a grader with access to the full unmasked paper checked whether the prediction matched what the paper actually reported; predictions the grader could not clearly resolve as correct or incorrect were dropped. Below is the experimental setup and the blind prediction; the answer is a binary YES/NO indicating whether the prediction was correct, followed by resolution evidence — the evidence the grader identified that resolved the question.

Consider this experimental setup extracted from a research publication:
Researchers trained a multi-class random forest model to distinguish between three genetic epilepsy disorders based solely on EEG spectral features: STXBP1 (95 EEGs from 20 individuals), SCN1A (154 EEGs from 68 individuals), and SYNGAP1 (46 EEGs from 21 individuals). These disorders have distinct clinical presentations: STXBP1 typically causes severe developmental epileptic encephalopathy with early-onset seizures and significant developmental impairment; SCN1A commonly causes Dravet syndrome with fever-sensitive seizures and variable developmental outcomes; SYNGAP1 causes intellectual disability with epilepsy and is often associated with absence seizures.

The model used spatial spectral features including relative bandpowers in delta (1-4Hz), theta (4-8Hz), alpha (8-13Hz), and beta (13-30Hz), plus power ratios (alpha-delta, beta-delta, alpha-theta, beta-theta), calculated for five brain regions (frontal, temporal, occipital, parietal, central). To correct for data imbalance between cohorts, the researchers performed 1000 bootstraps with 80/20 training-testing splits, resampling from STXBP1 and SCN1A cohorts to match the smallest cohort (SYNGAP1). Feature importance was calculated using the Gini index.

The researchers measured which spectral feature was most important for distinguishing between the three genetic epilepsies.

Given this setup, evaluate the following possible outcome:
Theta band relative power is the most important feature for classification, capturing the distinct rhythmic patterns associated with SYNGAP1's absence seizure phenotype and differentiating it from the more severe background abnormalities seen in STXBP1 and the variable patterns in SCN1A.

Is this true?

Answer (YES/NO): NO